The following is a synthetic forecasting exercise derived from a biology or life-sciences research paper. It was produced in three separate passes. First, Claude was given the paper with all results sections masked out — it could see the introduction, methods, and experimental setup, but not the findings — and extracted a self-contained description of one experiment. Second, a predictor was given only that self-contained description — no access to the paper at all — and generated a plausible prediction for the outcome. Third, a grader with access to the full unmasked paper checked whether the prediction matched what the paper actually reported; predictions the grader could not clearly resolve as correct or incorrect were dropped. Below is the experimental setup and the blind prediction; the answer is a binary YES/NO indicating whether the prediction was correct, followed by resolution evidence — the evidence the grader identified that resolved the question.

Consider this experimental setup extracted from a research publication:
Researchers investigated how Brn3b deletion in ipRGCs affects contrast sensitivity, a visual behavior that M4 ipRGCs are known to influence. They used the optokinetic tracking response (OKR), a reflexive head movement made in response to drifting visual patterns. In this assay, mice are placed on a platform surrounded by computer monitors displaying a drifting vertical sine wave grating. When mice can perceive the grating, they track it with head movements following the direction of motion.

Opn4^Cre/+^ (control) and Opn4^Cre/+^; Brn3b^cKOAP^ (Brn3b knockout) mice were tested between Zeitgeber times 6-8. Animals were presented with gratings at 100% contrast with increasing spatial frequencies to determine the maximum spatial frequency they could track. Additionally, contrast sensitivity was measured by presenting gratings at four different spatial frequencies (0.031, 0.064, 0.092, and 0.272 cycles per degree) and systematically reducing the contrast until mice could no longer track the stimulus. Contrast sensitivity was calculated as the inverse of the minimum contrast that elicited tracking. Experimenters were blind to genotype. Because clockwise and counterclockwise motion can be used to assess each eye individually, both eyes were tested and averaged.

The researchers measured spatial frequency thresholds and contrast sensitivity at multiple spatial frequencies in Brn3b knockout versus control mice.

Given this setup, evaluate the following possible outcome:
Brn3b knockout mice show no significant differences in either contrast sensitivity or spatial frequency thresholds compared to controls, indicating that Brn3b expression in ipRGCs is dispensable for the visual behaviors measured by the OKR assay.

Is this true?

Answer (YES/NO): NO